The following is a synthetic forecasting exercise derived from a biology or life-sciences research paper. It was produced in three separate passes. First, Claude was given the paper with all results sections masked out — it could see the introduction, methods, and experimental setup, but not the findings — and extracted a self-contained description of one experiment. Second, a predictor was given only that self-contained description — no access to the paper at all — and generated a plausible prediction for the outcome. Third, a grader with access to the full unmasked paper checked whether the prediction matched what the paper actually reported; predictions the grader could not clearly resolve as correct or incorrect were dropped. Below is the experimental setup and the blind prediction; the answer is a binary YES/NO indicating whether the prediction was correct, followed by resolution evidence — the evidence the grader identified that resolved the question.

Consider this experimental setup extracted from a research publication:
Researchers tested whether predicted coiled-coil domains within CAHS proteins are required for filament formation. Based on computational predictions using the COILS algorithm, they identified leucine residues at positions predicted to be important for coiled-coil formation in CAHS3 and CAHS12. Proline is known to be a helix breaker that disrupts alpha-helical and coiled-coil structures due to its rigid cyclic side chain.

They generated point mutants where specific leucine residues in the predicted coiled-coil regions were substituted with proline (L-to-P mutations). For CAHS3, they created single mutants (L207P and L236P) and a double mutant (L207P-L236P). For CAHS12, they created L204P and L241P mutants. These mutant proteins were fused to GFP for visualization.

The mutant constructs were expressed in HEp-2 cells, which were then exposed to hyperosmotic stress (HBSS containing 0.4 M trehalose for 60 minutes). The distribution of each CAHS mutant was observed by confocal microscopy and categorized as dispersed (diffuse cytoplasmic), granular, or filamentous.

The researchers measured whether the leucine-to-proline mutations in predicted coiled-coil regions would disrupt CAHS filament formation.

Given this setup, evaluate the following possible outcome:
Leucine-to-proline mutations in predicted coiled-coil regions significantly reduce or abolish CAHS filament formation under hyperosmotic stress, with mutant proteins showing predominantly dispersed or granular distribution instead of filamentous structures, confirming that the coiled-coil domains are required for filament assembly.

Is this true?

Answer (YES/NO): YES